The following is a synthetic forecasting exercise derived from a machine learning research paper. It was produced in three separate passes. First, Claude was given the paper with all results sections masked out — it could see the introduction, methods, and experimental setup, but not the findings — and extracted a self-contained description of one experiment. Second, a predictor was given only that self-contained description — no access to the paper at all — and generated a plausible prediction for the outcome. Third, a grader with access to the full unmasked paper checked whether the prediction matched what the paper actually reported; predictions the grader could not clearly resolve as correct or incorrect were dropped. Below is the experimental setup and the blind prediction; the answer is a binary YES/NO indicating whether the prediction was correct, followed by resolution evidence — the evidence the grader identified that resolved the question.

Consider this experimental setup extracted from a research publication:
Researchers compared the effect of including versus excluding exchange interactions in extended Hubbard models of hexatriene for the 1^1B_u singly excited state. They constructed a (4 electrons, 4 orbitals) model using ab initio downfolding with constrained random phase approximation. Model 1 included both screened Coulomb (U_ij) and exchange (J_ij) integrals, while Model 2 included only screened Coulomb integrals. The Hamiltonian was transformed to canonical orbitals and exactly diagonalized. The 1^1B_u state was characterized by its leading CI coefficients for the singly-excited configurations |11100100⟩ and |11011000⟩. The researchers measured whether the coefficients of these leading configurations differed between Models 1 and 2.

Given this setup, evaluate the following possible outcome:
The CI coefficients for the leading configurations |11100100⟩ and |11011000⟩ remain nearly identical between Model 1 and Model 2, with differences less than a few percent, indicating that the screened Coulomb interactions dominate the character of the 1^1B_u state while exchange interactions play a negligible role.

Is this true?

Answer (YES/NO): YES